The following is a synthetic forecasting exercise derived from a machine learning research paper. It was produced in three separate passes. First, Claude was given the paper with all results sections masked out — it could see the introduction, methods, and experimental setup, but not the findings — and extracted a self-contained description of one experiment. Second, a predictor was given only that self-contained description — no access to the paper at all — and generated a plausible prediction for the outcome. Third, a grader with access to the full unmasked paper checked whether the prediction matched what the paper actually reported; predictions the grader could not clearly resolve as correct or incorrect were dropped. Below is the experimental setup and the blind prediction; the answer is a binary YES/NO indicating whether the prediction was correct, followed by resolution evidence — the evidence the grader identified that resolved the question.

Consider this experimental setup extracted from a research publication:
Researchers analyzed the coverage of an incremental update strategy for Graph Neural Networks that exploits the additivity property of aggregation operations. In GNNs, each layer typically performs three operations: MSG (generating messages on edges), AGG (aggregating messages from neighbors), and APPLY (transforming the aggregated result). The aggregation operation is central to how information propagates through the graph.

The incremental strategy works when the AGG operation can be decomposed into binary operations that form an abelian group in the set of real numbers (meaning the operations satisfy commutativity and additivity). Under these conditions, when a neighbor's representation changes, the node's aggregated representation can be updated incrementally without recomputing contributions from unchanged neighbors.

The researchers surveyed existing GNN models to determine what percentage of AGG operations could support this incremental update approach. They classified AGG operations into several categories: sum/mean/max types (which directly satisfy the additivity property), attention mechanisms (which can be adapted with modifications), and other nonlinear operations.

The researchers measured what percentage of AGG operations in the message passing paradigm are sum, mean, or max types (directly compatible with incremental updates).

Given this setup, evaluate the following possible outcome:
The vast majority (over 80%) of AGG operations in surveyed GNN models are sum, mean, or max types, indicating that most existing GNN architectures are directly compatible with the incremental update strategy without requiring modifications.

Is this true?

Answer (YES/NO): YES